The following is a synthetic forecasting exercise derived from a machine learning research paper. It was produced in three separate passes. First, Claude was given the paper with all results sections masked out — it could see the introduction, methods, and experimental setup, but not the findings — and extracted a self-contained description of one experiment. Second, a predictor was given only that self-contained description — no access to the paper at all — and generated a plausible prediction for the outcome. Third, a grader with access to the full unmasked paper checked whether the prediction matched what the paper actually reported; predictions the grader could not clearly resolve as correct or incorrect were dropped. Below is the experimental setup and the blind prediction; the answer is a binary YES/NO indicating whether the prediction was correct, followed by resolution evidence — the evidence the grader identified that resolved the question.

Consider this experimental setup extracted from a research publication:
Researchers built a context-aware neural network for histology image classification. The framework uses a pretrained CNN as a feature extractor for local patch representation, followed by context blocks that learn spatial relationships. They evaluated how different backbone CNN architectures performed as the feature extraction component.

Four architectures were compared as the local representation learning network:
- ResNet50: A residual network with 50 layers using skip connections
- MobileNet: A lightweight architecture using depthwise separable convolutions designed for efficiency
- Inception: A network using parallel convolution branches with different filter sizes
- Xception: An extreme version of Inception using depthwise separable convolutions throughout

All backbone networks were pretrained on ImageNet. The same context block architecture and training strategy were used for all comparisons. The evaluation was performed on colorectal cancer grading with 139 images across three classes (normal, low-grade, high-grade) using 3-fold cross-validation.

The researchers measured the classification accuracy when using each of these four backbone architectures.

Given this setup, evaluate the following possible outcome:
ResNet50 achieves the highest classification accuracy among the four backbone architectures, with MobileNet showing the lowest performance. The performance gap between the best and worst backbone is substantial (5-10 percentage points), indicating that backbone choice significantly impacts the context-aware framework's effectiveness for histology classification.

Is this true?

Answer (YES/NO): NO